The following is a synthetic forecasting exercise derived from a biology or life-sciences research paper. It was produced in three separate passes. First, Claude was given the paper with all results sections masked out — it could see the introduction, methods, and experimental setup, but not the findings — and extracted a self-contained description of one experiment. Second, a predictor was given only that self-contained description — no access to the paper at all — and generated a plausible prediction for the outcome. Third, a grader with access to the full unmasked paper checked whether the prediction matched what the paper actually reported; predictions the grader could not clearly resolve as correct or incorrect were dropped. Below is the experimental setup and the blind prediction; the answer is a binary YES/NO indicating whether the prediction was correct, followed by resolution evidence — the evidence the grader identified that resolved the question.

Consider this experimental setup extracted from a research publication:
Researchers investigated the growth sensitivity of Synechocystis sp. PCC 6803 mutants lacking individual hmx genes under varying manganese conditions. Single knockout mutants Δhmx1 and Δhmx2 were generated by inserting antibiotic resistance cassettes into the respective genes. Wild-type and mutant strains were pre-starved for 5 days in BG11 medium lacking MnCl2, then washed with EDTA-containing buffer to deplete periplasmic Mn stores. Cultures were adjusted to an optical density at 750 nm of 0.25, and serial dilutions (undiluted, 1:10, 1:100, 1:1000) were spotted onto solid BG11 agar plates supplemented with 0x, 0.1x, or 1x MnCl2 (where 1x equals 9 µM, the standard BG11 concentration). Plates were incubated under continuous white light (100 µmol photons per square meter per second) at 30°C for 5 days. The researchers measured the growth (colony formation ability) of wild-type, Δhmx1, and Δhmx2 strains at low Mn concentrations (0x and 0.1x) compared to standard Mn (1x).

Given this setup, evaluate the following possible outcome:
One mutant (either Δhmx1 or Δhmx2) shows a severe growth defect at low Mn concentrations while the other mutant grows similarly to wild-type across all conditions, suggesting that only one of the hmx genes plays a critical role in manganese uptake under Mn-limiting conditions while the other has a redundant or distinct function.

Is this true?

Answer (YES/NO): NO